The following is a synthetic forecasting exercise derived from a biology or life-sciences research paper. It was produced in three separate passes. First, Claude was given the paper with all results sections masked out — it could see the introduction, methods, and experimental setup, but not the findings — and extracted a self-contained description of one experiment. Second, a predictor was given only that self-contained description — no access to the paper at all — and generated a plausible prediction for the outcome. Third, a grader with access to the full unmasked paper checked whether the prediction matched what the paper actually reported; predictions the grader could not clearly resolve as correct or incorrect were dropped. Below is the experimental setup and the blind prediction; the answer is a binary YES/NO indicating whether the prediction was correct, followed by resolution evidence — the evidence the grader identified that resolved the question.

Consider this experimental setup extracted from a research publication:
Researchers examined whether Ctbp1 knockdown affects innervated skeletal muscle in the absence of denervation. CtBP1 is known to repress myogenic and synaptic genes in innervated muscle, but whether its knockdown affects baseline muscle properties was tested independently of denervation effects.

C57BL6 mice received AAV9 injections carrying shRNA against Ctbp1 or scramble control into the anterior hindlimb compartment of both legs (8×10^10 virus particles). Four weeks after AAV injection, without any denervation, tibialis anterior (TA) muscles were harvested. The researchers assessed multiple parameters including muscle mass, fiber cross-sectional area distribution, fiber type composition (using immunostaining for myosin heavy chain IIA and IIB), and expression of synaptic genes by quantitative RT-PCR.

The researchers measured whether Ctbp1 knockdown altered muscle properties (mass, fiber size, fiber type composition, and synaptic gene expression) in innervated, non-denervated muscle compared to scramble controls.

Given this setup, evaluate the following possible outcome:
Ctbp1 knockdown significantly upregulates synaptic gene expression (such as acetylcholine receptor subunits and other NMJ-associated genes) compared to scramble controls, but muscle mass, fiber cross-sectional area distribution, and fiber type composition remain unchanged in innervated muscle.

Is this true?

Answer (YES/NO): NO